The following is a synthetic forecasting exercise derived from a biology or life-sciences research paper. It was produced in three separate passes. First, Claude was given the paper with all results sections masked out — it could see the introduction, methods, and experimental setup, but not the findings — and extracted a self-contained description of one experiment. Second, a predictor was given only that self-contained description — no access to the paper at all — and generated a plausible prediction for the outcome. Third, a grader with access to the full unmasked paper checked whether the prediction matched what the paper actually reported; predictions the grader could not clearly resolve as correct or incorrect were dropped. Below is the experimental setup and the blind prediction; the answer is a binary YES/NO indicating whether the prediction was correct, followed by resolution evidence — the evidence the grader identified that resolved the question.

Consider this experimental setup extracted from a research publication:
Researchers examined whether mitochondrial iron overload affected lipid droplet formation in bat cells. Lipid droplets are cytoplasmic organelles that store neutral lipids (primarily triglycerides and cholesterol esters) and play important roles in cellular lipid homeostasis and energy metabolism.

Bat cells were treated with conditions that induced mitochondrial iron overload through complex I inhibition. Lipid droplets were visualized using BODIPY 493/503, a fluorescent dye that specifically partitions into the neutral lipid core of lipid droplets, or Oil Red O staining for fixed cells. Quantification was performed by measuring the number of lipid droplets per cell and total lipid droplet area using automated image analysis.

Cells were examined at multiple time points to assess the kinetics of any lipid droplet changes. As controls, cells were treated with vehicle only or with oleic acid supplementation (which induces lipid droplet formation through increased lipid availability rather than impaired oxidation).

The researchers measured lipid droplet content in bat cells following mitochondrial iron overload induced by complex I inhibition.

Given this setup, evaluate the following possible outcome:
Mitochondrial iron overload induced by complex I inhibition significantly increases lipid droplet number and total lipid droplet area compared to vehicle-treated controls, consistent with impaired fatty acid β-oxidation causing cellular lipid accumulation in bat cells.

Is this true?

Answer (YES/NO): YES